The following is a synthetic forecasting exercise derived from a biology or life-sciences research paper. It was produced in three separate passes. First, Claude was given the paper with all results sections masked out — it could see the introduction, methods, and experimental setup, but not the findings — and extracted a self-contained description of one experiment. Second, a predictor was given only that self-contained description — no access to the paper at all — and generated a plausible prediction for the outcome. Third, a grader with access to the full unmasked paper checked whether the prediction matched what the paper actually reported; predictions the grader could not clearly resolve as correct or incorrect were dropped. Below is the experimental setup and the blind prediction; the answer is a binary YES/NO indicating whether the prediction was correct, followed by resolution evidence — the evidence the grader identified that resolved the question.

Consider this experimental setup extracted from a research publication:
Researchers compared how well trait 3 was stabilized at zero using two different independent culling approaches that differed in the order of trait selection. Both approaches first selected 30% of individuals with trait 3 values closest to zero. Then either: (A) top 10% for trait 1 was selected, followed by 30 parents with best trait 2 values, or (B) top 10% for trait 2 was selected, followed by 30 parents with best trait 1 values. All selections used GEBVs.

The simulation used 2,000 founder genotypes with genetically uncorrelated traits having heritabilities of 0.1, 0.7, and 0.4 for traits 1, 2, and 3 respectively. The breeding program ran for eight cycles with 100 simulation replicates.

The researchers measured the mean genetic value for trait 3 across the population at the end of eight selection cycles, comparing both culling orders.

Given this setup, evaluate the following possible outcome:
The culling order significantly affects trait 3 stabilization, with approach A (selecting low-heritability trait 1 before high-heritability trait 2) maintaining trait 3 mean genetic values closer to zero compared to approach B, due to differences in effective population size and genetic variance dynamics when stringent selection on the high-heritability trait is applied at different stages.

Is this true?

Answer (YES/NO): NO